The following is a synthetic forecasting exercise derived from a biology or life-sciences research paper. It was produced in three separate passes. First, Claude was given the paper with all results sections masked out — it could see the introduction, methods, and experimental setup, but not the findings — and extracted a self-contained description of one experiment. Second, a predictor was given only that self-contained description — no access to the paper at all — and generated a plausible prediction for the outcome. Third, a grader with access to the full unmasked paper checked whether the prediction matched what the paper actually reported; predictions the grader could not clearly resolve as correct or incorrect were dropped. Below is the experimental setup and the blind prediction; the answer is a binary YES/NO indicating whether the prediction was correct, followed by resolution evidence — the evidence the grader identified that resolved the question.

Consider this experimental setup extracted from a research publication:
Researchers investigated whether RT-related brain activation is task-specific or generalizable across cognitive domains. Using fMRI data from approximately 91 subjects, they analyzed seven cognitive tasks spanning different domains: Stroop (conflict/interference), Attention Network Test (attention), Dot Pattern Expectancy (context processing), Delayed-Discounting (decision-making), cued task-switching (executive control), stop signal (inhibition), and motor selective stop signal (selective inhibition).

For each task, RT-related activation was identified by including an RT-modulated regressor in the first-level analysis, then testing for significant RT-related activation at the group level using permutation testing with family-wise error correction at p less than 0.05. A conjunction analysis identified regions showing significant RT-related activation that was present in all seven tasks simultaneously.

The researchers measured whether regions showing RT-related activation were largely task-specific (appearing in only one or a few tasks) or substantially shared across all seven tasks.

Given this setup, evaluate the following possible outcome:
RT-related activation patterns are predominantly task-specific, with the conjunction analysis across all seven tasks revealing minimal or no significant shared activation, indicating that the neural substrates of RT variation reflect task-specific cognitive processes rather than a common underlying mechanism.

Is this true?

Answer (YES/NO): NO